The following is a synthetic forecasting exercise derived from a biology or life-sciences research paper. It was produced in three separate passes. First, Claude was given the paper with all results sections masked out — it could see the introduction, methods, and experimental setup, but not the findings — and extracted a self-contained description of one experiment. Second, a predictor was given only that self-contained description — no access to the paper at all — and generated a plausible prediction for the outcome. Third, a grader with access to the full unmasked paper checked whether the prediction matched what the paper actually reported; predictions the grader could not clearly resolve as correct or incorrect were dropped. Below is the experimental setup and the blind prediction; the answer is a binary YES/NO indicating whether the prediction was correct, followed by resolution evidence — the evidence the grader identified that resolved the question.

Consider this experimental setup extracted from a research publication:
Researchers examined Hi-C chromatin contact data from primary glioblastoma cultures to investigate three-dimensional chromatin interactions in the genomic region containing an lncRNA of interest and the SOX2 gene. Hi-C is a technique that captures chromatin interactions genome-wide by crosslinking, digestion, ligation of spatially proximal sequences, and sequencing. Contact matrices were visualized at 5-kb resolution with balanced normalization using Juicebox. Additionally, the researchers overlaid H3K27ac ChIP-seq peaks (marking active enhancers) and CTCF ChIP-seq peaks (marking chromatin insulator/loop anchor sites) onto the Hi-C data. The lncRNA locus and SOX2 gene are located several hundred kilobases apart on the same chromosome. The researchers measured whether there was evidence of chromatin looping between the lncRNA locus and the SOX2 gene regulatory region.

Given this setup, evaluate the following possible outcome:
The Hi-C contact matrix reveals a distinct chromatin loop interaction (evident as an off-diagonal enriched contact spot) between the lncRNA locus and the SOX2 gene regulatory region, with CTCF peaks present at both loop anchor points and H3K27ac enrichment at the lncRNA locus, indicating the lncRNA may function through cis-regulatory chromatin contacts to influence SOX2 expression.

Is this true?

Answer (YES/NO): YES